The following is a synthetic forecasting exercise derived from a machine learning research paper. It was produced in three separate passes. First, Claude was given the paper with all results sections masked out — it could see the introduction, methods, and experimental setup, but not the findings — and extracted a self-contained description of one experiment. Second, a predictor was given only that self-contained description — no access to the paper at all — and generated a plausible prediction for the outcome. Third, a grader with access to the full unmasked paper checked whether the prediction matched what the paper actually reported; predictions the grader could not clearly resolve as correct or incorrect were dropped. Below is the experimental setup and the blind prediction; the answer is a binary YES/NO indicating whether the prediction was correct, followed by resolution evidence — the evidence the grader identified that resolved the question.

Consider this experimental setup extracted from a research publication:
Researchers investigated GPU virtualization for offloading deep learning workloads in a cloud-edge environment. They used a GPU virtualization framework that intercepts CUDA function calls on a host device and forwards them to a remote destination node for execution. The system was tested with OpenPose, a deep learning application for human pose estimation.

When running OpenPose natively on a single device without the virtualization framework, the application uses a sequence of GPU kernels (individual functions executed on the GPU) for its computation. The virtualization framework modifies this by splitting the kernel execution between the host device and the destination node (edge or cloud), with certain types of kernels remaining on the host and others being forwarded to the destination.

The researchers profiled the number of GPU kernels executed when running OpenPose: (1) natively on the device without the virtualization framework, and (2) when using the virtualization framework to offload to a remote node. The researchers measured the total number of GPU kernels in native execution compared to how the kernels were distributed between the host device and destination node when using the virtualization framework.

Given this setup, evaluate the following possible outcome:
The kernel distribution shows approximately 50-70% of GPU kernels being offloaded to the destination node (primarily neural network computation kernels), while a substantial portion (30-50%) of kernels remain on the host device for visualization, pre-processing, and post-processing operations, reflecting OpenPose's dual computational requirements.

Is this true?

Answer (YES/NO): YES